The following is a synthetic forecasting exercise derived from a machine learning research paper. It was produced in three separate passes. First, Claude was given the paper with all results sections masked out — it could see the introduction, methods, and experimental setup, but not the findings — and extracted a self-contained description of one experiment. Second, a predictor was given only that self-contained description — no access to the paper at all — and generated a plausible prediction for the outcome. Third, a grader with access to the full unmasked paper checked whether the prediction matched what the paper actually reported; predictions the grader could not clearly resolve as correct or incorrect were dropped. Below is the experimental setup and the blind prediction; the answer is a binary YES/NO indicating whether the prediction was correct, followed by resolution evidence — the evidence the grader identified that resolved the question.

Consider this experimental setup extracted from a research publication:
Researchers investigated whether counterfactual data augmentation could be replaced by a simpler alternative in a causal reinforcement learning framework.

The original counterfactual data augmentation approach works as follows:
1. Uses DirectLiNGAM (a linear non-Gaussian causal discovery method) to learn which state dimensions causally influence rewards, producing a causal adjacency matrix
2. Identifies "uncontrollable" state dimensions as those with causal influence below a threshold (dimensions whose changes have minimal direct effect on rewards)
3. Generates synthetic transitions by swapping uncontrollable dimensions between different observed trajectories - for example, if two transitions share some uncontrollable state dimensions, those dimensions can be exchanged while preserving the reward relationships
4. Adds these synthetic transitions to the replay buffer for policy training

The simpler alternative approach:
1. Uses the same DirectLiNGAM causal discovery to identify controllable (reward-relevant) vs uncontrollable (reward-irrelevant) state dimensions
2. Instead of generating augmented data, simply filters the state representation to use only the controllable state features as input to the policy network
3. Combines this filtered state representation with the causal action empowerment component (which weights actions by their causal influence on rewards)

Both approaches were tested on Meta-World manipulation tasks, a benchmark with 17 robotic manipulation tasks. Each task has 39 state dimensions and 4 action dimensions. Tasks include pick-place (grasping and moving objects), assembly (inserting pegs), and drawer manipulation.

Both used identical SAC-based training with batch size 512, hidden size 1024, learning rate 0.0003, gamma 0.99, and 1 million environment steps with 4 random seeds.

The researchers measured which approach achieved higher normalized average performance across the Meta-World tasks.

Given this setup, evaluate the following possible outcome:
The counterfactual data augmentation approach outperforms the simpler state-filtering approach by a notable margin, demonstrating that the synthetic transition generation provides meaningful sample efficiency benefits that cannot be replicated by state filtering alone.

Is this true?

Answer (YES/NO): NO